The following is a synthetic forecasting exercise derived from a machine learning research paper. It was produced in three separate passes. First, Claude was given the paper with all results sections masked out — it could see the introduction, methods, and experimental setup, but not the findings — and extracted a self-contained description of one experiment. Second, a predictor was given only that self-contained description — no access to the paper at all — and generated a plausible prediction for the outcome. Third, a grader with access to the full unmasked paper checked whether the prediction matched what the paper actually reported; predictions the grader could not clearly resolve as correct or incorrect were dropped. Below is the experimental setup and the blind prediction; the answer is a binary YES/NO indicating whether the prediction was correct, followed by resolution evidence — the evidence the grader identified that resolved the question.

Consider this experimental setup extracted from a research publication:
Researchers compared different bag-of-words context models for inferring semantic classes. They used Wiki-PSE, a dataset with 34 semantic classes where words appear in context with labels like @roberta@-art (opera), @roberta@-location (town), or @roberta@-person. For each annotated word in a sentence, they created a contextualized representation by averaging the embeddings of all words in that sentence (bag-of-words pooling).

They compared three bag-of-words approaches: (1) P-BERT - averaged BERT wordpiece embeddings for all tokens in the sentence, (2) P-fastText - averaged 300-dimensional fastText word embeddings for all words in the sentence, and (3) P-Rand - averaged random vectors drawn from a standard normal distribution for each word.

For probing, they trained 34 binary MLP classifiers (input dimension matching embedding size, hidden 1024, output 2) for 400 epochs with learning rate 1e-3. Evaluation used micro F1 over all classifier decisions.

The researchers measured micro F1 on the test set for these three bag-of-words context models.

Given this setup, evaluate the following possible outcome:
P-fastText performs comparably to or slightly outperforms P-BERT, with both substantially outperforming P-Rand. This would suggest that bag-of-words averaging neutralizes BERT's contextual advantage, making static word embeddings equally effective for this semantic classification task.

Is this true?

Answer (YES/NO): YES